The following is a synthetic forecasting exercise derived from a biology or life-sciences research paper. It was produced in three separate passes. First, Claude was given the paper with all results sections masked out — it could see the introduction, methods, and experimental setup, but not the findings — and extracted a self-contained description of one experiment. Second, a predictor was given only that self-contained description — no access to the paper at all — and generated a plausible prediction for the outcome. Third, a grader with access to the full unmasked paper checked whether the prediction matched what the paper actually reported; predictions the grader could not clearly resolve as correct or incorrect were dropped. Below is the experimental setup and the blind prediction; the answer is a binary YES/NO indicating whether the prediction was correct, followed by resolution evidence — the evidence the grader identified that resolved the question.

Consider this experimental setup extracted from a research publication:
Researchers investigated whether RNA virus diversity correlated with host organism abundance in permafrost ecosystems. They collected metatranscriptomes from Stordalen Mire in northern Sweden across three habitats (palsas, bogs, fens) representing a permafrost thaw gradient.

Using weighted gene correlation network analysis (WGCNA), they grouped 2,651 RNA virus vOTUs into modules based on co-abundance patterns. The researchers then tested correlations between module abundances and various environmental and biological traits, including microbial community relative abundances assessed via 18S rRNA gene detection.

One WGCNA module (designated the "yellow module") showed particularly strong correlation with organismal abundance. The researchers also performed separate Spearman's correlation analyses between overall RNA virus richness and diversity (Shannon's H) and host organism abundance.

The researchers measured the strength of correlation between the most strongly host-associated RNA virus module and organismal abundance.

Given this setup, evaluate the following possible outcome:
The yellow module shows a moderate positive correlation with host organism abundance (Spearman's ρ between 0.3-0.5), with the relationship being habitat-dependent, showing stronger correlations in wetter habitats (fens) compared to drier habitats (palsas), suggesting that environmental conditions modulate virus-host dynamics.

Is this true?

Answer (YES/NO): NO